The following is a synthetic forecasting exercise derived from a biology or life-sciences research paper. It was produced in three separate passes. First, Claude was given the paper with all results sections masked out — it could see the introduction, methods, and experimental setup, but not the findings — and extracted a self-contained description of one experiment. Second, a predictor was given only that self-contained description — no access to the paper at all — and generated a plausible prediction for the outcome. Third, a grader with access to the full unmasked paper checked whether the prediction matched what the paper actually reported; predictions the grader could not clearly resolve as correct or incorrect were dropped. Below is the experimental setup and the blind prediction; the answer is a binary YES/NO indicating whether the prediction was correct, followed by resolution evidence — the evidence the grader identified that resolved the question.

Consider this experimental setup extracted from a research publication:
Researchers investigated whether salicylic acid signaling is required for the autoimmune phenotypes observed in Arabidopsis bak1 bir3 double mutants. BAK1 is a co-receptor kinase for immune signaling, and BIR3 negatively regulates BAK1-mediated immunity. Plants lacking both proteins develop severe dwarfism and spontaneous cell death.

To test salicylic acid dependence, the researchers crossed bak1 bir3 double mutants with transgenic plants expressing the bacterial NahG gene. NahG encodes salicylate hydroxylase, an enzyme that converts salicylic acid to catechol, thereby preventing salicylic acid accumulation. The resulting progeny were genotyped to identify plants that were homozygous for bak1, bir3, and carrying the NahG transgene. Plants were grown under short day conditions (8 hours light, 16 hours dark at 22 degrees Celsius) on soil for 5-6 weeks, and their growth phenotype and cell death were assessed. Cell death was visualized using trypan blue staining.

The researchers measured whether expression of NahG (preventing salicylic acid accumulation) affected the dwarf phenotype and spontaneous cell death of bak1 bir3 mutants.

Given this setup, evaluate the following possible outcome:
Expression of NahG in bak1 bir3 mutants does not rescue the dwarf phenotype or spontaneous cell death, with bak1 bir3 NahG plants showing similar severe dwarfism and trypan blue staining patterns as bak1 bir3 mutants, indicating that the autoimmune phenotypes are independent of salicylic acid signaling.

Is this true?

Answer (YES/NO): NO